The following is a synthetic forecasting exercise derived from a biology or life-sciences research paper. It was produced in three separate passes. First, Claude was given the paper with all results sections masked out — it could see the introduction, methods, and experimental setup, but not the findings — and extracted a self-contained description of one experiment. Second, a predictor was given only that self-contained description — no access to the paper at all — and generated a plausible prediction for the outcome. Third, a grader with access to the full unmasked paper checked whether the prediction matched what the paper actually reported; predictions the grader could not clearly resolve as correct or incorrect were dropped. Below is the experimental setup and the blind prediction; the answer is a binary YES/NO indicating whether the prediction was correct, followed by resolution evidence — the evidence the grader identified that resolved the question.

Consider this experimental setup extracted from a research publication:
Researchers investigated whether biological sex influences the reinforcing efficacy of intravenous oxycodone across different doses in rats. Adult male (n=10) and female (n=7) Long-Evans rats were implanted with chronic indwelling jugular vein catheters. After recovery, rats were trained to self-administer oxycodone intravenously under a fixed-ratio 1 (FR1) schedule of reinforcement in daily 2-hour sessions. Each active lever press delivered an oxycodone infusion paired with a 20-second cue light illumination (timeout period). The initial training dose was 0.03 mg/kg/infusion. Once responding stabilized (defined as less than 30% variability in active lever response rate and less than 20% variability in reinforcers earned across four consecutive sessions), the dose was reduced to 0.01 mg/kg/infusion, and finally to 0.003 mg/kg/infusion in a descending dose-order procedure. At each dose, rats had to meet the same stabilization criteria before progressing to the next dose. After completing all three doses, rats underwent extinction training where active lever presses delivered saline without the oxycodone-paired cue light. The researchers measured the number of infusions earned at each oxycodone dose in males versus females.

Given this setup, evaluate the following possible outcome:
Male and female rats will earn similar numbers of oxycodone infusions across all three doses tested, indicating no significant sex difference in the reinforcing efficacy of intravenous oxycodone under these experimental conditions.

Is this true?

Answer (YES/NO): YES